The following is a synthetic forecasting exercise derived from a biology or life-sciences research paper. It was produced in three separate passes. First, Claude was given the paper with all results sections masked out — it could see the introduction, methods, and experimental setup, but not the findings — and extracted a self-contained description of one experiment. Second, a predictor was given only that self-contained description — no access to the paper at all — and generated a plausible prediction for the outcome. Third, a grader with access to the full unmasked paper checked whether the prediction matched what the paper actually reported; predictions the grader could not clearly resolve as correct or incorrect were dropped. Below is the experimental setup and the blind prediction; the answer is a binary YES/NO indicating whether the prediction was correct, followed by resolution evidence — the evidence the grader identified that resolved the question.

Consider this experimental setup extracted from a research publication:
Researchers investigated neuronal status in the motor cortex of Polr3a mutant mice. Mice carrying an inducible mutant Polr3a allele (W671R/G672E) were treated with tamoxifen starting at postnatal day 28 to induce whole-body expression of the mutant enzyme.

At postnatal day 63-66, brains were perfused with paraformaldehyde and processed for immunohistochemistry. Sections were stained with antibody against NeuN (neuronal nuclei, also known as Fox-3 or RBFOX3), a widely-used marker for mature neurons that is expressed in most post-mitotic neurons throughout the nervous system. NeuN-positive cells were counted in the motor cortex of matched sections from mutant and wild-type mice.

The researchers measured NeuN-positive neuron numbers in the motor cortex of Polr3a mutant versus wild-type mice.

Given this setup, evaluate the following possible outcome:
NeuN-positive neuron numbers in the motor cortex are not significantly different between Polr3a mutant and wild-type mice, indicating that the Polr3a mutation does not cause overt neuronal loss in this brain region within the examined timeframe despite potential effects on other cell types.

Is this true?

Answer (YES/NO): NO